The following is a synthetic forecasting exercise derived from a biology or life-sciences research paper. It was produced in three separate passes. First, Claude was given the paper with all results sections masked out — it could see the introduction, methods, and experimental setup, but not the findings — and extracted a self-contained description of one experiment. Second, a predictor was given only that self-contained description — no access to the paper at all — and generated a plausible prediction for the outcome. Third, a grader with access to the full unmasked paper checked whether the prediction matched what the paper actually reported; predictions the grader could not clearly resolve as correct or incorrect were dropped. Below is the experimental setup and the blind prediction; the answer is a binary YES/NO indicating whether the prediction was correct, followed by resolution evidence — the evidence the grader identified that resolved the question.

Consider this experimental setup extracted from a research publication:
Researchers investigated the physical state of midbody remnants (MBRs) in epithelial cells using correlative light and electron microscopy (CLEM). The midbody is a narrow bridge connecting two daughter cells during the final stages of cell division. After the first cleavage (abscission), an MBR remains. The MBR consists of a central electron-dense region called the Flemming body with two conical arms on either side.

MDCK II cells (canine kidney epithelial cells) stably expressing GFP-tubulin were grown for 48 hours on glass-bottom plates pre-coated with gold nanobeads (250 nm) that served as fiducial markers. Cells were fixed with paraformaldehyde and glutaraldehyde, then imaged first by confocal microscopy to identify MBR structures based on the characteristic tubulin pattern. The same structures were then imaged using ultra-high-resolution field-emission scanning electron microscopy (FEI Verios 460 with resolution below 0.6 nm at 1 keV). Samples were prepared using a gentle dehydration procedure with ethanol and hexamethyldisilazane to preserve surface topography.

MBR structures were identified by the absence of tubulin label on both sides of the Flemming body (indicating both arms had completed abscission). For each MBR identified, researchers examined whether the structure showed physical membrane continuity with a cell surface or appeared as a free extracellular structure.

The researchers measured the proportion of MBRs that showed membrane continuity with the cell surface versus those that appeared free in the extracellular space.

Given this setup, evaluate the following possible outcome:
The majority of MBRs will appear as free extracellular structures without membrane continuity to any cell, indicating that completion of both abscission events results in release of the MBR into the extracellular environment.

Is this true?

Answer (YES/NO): NO